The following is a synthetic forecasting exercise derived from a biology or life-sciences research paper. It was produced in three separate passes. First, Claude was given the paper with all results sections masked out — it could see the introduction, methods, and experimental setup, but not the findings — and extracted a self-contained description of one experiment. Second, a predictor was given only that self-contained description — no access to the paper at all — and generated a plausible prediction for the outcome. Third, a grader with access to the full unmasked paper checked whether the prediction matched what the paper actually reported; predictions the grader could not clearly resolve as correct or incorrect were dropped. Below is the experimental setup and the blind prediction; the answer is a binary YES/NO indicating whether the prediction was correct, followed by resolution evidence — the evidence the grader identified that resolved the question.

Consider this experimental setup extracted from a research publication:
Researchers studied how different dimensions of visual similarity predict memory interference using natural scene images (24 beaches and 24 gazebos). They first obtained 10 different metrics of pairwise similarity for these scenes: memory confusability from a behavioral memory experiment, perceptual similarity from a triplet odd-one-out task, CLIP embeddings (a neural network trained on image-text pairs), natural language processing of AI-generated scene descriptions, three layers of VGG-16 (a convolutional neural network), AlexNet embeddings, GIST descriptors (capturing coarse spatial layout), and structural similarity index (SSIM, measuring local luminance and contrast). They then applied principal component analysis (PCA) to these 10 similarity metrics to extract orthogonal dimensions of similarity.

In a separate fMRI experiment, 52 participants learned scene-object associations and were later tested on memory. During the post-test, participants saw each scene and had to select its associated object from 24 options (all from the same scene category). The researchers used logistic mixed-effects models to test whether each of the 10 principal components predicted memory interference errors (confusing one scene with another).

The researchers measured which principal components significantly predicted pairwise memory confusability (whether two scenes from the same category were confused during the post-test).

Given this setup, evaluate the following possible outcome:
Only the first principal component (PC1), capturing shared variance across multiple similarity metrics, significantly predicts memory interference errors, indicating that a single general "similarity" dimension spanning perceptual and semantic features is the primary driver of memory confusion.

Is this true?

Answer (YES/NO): NO